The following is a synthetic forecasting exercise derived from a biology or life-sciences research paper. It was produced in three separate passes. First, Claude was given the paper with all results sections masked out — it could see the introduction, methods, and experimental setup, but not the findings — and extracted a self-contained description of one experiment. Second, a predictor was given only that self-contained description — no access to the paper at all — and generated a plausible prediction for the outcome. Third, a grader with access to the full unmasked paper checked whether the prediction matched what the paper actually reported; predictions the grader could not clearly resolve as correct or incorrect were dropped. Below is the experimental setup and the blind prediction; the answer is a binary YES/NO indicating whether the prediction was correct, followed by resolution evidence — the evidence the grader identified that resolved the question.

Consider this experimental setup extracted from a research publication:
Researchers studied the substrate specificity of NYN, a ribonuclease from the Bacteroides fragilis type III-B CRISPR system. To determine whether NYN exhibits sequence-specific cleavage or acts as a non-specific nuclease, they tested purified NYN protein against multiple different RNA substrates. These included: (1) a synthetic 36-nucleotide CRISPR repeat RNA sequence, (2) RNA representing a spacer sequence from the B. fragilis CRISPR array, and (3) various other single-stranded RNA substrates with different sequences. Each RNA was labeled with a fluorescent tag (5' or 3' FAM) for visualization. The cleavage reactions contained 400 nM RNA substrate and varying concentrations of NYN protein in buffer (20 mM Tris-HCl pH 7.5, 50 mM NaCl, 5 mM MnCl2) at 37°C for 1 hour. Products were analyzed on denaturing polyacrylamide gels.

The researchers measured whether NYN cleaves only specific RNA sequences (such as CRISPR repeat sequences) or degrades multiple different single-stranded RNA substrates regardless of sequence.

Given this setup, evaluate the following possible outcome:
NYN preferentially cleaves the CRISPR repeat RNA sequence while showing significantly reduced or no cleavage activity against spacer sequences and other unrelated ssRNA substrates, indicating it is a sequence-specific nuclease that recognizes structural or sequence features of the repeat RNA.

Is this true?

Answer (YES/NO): NO